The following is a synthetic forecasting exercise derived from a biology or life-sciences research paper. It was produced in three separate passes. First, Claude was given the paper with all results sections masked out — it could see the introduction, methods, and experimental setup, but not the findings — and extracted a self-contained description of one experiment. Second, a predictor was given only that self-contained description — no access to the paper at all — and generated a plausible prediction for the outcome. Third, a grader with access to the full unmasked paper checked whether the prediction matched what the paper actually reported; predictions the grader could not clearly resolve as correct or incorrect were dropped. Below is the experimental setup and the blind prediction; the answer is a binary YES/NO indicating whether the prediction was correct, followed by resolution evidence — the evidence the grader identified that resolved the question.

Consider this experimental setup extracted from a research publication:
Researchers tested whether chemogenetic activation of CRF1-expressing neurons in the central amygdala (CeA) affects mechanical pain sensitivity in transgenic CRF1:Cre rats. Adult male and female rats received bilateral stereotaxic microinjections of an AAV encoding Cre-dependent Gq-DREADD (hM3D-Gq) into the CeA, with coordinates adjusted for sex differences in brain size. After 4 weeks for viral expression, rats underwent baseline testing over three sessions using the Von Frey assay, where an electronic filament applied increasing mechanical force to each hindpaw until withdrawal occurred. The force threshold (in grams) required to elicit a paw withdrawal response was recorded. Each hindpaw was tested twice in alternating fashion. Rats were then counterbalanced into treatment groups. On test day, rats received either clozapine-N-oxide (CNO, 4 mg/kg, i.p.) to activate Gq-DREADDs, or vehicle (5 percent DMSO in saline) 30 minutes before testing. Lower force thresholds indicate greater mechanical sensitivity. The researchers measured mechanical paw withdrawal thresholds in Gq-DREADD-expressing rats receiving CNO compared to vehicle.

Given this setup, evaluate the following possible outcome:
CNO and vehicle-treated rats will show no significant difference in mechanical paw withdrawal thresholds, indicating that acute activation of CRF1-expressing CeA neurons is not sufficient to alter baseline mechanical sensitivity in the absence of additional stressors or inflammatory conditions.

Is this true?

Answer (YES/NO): NO